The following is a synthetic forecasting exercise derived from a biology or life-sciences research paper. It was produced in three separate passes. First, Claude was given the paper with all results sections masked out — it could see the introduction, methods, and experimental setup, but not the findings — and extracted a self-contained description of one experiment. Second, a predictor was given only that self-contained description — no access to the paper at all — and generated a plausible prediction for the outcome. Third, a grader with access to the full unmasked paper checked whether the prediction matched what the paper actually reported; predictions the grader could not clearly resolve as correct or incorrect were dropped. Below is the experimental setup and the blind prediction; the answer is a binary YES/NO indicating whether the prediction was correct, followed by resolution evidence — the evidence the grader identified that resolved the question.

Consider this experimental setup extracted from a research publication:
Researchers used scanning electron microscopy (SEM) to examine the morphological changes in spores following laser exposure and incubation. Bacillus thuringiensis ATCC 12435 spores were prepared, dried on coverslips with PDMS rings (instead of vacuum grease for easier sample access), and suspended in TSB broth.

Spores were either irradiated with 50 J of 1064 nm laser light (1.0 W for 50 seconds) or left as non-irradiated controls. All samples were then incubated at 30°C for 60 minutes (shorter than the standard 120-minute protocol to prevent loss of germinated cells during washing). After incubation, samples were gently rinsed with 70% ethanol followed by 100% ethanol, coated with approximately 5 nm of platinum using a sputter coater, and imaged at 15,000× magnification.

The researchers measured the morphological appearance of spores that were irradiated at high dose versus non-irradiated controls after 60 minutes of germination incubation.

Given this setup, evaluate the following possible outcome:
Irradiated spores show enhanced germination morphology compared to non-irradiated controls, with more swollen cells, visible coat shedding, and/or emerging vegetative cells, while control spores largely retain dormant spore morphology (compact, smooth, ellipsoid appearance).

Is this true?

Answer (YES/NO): NO